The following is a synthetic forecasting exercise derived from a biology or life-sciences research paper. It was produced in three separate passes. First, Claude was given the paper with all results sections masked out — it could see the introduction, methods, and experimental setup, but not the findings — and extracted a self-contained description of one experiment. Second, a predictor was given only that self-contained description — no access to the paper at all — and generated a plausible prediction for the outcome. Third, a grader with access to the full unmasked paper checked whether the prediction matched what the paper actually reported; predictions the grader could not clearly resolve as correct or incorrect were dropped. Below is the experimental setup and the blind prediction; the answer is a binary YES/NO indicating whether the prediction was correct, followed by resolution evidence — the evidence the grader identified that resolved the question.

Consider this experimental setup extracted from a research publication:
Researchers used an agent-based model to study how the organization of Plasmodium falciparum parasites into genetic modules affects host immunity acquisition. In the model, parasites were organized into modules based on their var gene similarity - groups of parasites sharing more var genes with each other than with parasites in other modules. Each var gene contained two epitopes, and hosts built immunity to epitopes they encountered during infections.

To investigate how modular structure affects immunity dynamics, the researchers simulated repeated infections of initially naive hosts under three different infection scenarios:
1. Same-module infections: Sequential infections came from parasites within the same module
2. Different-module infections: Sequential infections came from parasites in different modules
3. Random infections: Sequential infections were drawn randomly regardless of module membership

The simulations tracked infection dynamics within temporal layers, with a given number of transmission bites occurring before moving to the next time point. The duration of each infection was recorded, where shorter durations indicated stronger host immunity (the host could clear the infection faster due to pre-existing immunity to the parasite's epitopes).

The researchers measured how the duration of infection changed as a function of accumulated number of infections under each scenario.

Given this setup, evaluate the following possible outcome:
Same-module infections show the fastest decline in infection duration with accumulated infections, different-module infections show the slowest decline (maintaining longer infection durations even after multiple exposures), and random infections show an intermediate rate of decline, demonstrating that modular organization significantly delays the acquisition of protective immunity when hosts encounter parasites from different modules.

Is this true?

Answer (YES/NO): NO